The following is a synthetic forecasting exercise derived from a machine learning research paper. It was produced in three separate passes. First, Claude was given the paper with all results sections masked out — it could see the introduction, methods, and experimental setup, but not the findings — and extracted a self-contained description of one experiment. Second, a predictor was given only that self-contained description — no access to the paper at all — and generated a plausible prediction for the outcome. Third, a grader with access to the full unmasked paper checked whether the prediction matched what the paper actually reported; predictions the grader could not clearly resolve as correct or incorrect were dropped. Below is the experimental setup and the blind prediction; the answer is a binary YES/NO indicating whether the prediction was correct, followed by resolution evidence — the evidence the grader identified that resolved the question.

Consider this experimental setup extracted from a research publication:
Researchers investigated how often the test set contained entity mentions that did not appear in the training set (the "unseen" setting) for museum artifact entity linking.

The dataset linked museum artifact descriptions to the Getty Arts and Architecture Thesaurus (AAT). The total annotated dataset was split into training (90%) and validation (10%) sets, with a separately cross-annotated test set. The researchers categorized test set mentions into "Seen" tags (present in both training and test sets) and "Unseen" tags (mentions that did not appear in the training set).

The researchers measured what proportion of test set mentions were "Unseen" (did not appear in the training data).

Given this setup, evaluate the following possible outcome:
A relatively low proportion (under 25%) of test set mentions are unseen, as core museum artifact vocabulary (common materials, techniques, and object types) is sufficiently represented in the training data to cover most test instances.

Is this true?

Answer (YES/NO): YES